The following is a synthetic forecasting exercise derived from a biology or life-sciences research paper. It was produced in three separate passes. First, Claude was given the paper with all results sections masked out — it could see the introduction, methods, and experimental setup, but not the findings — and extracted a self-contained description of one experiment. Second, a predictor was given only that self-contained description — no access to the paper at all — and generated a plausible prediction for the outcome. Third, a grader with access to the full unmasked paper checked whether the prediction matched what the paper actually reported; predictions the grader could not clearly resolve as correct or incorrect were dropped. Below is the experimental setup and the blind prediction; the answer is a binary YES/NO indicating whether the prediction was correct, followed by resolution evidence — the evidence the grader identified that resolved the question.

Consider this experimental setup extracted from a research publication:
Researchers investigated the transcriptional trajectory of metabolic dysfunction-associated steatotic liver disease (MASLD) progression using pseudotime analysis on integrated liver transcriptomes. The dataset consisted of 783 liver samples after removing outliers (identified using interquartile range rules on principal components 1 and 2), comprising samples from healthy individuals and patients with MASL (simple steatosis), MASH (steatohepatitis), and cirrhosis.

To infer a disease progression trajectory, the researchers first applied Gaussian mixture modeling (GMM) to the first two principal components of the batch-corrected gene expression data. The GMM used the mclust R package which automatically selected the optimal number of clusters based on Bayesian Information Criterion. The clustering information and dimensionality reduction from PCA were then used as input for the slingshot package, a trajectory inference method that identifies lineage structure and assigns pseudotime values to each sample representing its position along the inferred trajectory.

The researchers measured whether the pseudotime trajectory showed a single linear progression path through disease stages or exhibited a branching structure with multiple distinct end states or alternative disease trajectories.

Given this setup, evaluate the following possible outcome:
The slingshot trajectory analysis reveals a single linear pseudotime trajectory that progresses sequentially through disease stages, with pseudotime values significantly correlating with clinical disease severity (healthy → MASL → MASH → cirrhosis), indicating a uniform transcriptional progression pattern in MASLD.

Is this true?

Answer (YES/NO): YES